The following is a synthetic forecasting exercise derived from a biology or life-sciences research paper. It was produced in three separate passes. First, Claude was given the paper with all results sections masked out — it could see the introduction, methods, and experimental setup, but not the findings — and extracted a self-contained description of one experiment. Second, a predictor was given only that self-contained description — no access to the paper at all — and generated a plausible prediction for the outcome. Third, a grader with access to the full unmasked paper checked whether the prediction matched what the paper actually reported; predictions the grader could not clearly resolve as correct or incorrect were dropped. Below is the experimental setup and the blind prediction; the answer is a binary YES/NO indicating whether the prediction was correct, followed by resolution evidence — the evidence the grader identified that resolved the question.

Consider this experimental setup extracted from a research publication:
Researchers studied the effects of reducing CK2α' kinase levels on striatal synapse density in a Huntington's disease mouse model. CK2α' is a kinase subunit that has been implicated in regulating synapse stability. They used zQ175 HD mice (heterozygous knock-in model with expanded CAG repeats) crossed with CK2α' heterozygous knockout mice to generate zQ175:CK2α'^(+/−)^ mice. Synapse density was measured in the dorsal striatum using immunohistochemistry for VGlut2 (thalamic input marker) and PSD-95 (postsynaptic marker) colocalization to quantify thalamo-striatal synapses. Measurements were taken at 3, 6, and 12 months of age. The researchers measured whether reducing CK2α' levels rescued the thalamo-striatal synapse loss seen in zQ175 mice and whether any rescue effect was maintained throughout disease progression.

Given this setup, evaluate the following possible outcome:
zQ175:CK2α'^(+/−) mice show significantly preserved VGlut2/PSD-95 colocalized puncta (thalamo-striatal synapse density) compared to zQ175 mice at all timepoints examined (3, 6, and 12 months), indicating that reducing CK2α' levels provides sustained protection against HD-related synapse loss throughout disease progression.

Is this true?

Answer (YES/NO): NO